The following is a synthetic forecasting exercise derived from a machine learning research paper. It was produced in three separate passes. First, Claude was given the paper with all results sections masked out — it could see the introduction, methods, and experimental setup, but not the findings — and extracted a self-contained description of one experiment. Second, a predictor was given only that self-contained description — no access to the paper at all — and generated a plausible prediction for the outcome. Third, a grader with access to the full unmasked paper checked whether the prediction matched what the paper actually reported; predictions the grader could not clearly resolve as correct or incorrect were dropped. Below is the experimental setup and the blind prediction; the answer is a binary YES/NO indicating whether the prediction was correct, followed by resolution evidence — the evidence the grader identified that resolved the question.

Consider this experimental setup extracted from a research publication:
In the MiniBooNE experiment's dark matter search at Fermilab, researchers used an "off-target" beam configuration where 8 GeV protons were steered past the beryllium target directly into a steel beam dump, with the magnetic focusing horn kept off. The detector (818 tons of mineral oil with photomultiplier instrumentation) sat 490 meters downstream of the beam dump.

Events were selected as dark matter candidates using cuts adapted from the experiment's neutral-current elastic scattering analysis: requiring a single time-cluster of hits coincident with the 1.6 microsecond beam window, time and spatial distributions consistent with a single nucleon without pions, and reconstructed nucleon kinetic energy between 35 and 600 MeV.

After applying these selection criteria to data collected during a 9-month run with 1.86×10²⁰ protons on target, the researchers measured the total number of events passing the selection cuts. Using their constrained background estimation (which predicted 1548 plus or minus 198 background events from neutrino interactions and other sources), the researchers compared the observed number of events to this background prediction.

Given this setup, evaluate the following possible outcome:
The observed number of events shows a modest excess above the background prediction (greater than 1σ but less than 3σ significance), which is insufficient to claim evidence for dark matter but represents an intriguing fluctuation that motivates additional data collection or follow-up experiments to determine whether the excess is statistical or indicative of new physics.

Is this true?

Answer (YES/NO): NO